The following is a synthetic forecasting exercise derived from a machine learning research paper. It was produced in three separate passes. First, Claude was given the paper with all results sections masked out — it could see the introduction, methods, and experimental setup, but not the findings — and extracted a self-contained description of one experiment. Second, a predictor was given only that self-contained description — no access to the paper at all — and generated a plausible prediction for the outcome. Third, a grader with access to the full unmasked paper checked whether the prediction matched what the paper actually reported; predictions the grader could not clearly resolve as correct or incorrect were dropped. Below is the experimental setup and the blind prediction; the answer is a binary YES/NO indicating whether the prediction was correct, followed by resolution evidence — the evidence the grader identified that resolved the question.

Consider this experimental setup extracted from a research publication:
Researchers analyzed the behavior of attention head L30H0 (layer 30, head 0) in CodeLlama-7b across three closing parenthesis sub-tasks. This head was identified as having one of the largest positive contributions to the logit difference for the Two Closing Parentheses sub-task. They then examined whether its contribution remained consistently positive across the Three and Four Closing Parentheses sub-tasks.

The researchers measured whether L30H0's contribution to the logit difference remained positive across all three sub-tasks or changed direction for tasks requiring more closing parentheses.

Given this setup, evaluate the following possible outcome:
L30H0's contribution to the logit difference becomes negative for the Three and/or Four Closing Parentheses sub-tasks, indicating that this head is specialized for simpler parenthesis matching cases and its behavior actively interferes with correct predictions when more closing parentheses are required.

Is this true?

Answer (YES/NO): NO